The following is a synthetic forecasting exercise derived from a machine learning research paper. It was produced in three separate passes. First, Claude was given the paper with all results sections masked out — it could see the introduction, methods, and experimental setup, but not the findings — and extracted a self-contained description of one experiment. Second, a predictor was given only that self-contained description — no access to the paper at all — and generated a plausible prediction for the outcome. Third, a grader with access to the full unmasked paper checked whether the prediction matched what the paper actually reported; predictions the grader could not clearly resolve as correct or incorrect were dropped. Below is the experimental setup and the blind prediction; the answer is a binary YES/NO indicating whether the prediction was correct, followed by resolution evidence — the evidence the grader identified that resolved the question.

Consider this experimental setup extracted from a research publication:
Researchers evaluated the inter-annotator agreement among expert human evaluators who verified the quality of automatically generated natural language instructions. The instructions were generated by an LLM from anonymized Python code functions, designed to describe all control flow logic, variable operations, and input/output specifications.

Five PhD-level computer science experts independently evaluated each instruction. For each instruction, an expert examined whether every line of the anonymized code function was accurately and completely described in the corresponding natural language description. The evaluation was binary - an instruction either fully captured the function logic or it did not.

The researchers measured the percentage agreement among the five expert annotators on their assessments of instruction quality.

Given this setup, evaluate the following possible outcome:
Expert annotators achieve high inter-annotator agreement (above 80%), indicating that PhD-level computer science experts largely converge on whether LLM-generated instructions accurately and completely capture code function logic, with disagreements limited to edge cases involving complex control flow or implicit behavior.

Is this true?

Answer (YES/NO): YES